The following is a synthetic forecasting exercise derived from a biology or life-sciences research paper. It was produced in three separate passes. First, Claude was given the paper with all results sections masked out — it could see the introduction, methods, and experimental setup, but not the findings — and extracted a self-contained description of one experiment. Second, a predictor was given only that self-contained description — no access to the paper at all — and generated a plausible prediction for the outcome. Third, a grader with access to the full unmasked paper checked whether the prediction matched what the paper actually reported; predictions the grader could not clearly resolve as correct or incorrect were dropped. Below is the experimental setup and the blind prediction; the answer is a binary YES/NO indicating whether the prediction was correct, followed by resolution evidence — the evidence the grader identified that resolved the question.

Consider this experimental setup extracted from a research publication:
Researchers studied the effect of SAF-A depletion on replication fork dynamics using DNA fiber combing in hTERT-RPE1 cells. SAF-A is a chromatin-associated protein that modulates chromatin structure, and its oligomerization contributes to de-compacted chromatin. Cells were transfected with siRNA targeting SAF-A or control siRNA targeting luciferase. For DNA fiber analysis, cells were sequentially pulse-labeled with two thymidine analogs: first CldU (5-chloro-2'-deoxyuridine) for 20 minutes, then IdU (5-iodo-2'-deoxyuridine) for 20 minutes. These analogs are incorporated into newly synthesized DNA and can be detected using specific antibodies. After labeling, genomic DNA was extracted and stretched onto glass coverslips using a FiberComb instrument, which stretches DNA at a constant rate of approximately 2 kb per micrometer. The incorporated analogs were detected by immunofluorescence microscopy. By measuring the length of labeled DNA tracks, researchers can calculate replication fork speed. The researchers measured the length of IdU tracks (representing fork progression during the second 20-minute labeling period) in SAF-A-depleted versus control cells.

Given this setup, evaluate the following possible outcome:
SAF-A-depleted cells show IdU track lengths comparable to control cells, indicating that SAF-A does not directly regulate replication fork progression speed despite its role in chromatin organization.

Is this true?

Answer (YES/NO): NO